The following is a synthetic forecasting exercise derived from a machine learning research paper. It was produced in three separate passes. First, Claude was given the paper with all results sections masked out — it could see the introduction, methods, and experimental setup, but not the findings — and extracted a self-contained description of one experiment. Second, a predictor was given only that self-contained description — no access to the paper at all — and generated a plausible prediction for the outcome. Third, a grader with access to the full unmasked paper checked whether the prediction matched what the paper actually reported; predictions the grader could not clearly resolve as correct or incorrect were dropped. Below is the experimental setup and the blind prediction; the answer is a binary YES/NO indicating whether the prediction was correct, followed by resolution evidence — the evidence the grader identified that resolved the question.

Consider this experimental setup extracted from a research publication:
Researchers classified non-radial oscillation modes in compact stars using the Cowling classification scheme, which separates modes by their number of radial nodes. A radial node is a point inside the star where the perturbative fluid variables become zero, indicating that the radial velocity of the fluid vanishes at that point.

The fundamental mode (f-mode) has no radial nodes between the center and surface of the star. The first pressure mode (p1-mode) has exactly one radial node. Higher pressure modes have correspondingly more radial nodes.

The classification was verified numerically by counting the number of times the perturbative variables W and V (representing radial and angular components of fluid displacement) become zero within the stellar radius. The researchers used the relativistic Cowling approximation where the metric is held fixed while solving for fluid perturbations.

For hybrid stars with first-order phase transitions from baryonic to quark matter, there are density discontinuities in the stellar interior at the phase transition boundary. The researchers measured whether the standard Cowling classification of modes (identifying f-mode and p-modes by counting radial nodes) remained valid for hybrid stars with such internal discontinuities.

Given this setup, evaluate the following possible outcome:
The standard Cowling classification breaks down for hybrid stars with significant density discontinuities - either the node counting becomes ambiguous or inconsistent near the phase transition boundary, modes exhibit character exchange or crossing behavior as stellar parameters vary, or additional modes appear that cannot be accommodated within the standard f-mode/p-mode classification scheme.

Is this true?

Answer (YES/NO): NO